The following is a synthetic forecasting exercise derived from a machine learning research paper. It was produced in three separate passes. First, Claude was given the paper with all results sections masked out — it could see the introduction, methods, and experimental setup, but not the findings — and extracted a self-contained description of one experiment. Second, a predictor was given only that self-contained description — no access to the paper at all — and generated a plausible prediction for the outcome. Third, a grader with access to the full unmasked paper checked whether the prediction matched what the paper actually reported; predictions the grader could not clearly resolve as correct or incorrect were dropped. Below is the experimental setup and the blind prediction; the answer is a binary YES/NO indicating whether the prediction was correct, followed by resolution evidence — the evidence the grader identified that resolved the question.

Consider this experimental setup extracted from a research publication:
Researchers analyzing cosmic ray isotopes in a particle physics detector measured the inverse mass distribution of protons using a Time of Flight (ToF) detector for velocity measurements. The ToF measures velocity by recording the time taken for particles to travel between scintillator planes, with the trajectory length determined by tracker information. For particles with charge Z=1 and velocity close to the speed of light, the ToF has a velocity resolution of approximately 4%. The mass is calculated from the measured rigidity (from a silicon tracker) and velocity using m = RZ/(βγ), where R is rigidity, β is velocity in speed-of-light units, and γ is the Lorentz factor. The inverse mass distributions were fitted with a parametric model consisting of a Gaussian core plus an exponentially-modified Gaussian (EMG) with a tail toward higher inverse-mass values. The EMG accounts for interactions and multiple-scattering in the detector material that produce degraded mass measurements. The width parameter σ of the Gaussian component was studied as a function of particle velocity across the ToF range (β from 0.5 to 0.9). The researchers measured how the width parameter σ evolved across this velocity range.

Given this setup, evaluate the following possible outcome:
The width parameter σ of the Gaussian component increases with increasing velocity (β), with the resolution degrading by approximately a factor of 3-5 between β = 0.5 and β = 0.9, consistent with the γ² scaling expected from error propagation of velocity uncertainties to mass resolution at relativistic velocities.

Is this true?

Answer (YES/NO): NO